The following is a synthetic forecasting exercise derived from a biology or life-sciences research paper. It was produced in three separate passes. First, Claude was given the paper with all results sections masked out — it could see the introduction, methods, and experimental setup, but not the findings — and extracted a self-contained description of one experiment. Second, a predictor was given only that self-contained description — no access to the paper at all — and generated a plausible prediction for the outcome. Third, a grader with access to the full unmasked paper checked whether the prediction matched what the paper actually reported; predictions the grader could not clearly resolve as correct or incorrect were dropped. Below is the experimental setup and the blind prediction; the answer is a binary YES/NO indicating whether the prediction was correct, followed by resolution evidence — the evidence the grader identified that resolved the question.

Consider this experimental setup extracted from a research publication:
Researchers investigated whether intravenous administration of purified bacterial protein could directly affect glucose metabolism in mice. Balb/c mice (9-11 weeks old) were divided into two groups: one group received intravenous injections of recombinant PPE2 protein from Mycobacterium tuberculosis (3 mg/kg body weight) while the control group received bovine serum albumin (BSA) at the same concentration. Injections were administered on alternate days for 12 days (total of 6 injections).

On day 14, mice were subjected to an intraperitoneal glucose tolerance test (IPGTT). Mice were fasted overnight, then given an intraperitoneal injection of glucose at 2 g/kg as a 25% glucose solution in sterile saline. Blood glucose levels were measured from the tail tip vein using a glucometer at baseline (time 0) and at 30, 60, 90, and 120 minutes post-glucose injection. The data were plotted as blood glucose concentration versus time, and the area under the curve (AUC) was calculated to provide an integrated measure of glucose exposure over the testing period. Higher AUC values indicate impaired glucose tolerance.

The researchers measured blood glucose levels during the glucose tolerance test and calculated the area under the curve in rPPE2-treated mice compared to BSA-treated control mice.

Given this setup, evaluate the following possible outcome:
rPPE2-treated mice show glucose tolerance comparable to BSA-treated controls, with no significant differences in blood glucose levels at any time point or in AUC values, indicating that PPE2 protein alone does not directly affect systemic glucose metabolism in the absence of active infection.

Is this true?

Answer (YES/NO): NO